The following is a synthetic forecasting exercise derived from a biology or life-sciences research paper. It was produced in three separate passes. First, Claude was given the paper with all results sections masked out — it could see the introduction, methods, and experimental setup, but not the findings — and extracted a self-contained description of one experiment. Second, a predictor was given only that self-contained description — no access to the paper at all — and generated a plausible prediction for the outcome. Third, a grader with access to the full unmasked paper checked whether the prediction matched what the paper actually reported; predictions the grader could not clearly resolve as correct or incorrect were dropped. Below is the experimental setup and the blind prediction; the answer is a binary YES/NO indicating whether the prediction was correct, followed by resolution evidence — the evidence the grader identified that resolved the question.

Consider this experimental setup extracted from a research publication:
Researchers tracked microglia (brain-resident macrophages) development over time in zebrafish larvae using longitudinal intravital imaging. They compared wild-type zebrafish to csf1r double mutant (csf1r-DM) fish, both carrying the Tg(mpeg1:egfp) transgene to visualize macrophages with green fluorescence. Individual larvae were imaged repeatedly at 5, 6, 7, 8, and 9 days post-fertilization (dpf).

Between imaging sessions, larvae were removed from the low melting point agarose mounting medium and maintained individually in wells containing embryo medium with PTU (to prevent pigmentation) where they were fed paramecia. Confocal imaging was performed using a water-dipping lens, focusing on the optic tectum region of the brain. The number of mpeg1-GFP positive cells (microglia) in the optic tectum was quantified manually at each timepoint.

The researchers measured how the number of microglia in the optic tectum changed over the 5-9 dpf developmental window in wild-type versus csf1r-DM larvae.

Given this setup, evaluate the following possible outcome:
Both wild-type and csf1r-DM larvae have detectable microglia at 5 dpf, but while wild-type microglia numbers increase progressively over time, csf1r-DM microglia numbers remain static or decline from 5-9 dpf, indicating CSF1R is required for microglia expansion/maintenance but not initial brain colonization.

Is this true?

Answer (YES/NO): NO